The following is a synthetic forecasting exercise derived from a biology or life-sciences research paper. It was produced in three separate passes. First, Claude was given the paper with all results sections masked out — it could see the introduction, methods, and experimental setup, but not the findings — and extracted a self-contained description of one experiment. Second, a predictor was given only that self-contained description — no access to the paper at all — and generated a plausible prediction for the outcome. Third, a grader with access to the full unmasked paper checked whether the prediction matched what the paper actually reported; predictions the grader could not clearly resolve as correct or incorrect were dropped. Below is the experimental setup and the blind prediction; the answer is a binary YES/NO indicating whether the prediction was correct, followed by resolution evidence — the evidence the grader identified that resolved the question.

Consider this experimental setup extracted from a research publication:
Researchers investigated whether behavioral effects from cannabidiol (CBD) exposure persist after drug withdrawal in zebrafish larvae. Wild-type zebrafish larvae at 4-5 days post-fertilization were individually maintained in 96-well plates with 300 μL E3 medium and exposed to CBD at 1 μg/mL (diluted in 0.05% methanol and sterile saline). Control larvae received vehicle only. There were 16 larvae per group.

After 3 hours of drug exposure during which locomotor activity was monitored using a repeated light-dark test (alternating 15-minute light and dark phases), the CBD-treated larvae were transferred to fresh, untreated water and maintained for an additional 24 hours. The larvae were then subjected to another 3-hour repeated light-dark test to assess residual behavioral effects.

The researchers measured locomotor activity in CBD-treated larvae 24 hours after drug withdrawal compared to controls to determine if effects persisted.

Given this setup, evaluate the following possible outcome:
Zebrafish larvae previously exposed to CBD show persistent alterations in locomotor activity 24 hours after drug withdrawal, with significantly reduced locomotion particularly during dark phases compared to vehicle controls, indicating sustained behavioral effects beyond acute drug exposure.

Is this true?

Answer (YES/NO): NO